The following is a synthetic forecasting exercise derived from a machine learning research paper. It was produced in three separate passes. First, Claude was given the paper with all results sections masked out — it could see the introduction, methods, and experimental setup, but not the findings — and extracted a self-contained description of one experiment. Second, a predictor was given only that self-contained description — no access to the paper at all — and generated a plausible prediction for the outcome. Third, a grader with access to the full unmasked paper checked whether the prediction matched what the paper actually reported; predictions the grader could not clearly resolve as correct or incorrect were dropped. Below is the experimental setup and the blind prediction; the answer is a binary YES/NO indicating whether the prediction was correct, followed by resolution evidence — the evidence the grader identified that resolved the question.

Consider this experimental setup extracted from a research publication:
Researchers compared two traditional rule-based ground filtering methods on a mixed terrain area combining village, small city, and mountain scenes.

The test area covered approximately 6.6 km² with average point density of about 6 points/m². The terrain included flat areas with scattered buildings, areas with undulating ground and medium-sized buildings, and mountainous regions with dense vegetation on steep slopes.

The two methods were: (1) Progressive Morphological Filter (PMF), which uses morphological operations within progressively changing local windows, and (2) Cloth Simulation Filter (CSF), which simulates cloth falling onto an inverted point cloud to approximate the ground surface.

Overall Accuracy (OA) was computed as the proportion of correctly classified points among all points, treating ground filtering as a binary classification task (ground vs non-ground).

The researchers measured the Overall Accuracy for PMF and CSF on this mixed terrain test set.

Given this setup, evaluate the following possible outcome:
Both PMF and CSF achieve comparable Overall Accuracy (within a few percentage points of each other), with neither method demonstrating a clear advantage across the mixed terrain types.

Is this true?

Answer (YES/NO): NO